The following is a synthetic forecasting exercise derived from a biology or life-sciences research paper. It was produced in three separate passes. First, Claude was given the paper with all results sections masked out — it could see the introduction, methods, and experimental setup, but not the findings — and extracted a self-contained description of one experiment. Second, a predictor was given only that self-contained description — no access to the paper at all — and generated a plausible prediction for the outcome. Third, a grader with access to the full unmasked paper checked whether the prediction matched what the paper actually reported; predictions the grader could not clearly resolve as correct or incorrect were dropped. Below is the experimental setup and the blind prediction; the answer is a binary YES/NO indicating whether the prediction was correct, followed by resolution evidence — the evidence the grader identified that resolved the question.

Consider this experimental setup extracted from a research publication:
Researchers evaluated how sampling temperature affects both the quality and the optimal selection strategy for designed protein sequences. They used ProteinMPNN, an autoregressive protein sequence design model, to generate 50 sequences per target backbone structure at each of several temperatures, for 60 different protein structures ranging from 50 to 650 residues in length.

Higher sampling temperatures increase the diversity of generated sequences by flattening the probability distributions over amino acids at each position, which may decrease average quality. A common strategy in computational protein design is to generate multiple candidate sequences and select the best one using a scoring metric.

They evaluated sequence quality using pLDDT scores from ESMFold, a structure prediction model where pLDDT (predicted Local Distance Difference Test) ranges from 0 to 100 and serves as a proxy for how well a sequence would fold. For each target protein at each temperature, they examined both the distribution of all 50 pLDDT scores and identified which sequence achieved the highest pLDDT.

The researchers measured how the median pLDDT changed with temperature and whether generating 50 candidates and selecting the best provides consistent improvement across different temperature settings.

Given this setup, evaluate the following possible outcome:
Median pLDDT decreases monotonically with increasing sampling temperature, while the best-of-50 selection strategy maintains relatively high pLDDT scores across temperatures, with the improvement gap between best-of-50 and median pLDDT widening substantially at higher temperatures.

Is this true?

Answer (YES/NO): YES